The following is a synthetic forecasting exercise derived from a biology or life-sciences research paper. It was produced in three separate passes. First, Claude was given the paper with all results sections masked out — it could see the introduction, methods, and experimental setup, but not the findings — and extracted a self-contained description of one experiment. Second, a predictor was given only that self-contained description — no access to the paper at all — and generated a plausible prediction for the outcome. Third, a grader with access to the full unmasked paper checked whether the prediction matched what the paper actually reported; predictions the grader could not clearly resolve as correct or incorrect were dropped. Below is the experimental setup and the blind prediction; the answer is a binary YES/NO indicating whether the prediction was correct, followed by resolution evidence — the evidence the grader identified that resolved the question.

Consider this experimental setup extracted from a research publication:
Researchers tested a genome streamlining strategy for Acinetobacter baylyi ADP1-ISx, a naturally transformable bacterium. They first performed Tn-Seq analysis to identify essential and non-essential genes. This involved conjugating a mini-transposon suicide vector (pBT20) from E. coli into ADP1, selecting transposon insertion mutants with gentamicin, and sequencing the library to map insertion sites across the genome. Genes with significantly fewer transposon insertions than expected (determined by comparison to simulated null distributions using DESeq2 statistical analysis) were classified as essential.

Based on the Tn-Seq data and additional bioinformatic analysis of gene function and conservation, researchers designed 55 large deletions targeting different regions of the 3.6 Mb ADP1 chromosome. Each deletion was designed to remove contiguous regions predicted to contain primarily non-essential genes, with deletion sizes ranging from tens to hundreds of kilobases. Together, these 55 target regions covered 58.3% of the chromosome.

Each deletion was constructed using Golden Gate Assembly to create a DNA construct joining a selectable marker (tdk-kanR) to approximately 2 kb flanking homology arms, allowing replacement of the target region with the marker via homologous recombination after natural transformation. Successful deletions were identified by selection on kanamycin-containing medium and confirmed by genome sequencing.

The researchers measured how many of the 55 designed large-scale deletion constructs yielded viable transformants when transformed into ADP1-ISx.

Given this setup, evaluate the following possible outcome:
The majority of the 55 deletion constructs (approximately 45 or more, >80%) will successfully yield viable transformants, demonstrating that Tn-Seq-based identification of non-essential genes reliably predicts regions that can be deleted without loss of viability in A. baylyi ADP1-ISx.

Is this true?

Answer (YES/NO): NO